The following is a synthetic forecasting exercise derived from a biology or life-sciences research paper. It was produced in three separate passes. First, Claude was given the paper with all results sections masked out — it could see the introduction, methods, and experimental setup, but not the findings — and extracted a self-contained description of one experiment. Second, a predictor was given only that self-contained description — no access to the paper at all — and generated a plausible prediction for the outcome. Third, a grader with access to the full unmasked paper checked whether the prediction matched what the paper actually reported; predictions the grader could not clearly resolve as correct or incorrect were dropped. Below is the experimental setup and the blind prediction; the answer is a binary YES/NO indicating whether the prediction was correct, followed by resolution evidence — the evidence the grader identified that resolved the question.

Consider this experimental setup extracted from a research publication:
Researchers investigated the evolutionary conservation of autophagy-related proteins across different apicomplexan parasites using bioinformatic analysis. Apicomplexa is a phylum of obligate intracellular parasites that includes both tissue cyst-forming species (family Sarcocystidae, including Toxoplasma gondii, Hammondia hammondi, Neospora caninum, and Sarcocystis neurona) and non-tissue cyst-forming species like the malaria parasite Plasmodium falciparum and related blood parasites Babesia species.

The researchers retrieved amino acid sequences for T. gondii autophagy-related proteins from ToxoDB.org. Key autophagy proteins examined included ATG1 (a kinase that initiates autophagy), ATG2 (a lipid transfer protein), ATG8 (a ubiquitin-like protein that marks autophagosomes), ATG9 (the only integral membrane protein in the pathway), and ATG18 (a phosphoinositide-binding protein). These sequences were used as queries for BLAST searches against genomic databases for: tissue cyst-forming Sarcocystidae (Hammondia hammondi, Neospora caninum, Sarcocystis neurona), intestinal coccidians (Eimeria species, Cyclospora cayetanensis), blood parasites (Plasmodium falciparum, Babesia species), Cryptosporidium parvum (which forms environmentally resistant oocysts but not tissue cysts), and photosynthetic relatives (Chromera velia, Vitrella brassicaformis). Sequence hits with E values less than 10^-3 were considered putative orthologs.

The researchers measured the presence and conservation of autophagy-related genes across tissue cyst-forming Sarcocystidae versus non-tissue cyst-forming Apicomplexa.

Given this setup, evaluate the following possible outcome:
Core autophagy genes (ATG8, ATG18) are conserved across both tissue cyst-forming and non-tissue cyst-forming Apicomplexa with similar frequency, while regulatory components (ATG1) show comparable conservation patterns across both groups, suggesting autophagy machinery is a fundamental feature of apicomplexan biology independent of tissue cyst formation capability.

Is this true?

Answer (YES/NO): NO